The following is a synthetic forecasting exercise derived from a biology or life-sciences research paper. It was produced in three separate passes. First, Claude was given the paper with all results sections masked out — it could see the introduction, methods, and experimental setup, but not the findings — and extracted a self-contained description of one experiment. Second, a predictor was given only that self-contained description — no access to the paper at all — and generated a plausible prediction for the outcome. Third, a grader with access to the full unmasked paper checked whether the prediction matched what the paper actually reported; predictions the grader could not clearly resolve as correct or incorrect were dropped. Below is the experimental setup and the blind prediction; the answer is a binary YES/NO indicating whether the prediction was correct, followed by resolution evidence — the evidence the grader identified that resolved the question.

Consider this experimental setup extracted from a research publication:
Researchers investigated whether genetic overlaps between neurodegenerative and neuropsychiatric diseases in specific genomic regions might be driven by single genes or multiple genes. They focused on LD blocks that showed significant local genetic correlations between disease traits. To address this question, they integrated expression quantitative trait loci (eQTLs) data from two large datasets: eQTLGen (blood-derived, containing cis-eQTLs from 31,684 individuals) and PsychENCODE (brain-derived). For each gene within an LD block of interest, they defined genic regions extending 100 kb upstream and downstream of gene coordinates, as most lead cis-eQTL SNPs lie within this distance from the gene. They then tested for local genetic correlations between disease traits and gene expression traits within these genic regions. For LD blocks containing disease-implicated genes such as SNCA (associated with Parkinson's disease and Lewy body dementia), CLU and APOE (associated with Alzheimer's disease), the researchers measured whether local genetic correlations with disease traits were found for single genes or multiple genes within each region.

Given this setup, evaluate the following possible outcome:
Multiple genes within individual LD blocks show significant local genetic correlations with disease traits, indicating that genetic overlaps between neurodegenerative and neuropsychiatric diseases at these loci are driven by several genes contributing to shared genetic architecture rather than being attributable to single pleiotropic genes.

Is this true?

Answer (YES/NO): YES